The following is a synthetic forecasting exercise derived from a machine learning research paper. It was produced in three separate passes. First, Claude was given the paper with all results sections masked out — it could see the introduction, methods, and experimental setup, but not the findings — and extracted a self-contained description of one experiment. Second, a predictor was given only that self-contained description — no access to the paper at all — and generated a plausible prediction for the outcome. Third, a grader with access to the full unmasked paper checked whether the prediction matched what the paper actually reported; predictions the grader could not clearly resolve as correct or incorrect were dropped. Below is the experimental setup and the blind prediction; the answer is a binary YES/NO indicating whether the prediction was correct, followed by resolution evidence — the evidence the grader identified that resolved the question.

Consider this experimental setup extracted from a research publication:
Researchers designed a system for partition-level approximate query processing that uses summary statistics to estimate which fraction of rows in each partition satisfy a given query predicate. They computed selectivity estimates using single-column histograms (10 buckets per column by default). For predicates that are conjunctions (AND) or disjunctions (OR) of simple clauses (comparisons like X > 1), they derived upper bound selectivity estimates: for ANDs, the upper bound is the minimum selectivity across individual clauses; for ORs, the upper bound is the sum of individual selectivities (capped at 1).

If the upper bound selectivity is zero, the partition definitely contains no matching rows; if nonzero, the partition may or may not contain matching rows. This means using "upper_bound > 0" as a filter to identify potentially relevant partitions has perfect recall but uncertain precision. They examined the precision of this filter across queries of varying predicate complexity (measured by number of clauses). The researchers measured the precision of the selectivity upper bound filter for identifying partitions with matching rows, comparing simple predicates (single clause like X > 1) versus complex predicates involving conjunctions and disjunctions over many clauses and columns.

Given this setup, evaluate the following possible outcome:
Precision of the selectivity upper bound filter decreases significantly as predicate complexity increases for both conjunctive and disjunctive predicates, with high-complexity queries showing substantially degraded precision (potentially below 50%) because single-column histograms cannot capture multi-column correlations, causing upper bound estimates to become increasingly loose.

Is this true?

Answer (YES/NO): YES